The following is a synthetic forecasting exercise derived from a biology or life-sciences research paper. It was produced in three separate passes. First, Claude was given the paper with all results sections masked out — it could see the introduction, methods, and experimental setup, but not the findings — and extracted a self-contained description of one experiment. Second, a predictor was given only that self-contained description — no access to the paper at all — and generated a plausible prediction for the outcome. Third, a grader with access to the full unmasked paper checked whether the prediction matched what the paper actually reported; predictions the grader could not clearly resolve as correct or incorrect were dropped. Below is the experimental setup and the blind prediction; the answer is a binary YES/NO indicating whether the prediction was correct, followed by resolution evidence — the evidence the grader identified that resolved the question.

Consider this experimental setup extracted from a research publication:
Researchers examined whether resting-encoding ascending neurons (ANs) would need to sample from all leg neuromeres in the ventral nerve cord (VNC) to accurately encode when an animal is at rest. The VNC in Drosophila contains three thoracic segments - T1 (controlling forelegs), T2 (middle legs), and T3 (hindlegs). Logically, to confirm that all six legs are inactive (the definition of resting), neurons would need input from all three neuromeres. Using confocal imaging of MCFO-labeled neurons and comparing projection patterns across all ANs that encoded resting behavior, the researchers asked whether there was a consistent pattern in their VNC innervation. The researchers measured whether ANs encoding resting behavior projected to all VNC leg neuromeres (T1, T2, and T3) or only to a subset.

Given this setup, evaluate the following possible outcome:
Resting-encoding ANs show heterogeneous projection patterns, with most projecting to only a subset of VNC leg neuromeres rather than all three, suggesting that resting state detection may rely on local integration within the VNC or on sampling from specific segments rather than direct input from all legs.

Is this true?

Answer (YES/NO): NO